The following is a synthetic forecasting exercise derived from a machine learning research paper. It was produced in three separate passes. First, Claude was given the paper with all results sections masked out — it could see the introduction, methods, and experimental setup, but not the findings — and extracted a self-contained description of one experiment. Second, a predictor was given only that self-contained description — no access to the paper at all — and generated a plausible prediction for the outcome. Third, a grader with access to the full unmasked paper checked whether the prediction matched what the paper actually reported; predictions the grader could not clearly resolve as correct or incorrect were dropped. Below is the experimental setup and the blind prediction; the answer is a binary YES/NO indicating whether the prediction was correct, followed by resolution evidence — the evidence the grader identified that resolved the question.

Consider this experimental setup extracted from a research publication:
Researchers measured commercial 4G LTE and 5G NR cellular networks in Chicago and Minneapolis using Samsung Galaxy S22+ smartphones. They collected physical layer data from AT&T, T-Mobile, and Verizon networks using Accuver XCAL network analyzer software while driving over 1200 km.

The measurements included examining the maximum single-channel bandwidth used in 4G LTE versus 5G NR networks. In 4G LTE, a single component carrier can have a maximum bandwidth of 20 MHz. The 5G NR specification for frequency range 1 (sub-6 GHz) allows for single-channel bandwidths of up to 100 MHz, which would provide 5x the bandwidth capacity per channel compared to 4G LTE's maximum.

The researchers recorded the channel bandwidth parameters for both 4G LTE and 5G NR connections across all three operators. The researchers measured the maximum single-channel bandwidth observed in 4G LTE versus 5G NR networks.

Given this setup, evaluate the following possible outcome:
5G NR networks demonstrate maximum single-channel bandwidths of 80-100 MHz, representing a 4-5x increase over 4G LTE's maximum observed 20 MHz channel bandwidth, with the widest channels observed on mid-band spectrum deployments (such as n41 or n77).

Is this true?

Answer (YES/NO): YES